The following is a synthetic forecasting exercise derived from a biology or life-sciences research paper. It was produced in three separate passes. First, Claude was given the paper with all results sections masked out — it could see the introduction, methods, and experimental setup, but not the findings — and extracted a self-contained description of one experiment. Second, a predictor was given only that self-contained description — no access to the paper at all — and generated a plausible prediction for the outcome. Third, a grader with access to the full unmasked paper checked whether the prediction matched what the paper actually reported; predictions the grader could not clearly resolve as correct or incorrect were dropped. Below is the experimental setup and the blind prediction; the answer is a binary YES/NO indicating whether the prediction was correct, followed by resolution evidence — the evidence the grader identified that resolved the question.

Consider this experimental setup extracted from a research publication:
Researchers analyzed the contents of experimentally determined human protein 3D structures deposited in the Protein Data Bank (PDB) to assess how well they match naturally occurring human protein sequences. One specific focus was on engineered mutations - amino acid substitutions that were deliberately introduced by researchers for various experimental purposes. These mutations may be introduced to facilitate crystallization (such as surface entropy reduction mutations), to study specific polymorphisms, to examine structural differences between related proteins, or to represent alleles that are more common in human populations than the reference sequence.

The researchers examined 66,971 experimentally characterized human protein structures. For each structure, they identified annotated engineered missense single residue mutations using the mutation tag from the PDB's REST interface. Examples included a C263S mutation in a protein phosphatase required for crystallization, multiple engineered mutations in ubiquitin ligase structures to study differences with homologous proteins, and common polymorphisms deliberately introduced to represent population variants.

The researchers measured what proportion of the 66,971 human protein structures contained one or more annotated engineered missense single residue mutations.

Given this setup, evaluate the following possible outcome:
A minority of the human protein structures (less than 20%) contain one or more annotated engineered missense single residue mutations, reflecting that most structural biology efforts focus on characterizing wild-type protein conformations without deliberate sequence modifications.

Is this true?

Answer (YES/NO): NO